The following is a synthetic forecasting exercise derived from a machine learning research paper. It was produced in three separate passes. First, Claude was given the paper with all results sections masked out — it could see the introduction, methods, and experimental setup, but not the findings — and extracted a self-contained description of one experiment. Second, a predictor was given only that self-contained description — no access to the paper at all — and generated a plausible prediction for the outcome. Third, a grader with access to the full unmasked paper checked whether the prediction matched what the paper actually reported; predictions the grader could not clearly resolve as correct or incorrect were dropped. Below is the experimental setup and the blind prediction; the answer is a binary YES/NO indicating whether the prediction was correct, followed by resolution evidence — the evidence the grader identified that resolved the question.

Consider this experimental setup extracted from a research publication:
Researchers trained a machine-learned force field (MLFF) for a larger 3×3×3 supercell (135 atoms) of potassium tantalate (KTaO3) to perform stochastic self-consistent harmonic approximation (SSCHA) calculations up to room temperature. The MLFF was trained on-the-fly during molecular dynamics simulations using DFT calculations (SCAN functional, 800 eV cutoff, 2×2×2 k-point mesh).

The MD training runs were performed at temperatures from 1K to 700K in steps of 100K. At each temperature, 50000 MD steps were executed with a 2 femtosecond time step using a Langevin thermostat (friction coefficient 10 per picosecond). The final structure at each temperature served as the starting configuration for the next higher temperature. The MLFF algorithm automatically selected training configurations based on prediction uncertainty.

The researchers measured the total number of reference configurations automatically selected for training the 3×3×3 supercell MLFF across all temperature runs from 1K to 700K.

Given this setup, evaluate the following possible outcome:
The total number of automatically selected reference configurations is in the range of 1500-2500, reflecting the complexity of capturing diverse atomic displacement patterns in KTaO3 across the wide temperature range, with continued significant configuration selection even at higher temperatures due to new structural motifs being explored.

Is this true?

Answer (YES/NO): NO